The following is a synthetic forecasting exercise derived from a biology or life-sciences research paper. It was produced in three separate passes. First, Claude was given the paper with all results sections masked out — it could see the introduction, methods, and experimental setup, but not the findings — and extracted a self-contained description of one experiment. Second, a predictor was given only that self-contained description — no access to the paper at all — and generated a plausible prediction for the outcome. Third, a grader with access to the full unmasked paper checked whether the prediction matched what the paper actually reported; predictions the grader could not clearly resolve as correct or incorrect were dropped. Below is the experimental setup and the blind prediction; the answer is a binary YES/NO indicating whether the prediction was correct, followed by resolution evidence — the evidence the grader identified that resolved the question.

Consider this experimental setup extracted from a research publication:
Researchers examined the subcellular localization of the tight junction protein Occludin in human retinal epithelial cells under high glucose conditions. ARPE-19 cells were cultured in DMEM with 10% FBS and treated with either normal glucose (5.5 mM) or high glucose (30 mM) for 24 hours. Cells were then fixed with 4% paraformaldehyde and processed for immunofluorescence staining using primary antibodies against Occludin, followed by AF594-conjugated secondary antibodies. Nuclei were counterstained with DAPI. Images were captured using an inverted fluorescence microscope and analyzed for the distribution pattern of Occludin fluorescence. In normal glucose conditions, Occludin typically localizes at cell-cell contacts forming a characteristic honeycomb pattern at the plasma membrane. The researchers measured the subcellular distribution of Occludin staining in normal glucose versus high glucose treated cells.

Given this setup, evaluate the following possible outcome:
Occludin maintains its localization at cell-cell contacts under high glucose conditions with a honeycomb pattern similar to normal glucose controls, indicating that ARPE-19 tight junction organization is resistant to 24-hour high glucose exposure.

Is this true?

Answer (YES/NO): NO